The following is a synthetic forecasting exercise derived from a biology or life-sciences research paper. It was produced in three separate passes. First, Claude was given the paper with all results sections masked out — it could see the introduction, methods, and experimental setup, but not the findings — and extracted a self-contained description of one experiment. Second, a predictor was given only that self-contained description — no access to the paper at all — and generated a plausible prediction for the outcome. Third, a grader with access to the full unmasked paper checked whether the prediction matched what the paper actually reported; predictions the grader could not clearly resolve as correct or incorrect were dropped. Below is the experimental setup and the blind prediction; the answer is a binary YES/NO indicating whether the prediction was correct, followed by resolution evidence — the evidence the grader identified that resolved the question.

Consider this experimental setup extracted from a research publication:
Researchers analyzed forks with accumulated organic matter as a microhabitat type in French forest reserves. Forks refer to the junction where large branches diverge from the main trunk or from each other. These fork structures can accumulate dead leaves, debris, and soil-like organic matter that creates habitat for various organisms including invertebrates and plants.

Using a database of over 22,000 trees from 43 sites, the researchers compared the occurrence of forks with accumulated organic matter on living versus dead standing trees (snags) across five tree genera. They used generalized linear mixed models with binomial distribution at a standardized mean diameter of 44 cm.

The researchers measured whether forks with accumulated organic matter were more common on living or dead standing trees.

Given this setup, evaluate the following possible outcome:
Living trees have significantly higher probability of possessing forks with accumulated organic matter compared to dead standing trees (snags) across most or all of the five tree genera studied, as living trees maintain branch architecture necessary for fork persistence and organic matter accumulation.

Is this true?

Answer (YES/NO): NO